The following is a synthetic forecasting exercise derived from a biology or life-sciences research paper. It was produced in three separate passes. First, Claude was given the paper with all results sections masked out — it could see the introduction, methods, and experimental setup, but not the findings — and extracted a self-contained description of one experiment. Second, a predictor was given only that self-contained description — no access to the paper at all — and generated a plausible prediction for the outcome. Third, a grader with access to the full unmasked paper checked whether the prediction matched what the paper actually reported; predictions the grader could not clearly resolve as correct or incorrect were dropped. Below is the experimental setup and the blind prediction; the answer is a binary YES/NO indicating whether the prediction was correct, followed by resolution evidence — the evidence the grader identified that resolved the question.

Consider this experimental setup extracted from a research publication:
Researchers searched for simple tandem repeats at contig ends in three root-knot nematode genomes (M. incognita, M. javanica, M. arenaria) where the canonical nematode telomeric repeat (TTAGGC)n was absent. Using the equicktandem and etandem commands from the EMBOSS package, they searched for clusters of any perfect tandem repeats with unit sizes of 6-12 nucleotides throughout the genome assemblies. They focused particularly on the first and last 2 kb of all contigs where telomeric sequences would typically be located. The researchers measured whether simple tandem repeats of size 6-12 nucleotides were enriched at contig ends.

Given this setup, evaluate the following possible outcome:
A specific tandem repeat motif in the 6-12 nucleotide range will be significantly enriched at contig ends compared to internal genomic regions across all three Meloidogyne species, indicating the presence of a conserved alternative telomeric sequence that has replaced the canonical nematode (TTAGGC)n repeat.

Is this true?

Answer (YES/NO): NO